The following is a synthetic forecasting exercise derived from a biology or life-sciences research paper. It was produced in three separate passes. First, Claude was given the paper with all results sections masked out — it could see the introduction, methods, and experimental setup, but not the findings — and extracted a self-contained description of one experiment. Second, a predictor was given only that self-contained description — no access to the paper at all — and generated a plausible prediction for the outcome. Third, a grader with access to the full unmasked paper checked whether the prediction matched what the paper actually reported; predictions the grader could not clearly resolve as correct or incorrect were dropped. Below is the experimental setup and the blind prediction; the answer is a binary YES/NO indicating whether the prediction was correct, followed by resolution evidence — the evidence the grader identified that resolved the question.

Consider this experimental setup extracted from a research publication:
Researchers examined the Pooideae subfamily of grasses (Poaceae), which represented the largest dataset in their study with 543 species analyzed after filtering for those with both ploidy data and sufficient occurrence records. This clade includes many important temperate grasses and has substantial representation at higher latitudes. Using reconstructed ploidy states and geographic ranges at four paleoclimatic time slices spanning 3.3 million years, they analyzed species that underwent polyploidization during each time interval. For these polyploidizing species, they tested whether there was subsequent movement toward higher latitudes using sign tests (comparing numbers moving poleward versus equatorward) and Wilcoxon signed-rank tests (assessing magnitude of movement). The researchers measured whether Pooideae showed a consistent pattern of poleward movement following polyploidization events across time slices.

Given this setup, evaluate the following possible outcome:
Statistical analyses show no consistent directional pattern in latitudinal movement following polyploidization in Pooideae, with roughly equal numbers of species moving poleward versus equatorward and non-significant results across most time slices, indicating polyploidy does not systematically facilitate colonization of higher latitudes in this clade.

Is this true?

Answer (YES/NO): NO